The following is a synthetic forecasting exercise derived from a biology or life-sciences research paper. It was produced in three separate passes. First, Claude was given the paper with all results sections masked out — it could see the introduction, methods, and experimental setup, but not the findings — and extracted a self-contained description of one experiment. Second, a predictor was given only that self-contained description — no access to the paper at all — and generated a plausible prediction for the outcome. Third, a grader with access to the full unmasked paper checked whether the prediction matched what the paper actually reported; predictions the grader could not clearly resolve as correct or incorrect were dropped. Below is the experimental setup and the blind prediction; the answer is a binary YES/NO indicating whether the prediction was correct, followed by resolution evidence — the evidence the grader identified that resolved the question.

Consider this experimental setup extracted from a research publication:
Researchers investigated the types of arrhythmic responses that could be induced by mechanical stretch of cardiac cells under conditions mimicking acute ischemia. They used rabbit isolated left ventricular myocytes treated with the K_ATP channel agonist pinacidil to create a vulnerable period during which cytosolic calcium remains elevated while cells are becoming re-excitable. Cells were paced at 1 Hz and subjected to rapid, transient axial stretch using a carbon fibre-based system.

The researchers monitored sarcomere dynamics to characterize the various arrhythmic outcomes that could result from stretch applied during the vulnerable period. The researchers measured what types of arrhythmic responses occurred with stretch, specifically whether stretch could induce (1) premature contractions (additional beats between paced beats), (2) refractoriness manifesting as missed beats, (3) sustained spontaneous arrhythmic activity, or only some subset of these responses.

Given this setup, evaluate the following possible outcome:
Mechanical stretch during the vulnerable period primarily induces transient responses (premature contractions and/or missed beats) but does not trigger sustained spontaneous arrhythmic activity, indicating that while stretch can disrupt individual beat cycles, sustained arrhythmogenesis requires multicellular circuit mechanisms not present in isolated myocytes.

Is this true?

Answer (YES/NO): NO